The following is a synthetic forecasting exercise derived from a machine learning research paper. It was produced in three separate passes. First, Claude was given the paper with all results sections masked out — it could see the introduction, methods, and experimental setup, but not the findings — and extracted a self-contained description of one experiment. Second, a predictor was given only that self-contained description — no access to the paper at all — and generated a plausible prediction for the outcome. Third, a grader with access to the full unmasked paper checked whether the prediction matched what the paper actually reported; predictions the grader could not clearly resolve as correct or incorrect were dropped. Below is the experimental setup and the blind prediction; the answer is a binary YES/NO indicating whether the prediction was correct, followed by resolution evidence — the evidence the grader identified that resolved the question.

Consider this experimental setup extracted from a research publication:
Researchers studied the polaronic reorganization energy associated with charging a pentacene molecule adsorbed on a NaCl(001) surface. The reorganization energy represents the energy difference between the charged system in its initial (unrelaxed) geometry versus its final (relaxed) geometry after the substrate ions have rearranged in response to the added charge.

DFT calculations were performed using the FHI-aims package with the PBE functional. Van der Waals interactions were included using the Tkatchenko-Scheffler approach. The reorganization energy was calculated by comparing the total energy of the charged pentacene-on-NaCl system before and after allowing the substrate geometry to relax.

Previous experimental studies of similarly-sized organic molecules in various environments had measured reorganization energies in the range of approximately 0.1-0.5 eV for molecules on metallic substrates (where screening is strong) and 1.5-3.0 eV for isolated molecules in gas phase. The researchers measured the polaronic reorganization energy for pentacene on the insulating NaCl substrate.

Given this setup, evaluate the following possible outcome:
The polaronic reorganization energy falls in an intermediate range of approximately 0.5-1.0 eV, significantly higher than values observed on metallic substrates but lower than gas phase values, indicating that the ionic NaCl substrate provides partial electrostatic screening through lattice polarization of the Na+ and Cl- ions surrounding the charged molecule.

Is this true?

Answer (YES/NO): YES